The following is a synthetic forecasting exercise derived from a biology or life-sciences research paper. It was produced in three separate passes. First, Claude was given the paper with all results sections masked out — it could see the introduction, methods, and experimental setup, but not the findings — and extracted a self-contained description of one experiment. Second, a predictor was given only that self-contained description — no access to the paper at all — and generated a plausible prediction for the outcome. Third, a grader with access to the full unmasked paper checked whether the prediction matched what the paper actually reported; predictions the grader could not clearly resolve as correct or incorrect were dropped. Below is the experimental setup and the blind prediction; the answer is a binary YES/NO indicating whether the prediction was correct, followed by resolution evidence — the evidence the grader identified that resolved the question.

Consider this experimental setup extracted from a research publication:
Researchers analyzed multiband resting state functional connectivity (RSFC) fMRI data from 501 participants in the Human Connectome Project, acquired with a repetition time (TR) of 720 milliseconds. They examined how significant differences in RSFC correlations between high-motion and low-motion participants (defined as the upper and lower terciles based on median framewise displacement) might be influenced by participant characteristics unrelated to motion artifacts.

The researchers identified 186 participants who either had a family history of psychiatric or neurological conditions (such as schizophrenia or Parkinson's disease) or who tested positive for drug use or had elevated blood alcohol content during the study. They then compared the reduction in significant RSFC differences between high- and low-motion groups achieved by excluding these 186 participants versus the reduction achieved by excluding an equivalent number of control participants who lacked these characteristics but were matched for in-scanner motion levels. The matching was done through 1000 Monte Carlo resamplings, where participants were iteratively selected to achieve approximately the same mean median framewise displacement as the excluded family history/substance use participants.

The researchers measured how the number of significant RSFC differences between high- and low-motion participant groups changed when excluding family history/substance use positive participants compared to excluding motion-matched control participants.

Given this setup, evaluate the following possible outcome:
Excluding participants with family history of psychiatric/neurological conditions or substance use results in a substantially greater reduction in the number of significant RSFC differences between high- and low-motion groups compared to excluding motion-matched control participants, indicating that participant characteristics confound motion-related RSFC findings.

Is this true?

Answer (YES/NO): YES